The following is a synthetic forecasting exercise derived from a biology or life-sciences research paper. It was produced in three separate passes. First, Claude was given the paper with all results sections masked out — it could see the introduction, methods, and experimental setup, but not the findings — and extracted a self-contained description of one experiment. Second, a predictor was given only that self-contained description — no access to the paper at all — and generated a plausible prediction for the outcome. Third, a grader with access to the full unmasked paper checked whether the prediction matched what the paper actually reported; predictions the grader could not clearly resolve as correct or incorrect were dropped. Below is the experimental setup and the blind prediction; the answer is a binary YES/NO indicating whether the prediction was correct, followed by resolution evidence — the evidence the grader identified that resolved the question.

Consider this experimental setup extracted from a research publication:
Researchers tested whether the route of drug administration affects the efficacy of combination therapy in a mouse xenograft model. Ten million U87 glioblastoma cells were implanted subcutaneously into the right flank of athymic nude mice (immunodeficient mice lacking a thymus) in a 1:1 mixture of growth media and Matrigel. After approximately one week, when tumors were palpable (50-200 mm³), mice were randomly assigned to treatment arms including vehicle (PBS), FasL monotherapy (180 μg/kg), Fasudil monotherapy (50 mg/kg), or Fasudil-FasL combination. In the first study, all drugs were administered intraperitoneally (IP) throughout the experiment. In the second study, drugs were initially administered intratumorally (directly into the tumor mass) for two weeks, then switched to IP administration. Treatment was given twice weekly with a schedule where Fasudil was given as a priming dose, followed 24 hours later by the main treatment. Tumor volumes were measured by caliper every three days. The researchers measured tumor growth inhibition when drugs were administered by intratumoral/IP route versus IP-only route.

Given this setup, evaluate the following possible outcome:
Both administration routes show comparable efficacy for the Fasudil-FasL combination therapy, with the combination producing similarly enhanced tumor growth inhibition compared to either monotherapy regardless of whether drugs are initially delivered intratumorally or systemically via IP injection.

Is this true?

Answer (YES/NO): NO